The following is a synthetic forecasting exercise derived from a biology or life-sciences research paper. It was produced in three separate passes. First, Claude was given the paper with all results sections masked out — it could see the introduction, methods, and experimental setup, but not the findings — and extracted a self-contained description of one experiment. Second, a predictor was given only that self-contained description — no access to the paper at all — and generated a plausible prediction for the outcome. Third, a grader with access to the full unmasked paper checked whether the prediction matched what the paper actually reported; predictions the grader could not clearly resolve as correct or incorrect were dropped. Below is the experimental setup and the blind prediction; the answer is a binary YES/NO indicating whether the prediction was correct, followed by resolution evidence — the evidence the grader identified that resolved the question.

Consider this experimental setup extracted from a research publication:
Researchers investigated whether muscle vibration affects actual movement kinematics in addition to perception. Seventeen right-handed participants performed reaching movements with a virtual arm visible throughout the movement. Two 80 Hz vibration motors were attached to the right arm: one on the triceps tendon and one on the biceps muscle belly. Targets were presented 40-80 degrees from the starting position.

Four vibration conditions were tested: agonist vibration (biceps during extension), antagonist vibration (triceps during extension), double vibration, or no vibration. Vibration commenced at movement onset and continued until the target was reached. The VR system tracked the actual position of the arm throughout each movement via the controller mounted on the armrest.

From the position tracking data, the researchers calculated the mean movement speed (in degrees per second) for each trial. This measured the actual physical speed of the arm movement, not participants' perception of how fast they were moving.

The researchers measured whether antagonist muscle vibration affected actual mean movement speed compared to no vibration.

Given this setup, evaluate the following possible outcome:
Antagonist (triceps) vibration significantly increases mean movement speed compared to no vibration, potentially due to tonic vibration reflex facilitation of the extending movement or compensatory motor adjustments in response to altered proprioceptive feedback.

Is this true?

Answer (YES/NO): NO